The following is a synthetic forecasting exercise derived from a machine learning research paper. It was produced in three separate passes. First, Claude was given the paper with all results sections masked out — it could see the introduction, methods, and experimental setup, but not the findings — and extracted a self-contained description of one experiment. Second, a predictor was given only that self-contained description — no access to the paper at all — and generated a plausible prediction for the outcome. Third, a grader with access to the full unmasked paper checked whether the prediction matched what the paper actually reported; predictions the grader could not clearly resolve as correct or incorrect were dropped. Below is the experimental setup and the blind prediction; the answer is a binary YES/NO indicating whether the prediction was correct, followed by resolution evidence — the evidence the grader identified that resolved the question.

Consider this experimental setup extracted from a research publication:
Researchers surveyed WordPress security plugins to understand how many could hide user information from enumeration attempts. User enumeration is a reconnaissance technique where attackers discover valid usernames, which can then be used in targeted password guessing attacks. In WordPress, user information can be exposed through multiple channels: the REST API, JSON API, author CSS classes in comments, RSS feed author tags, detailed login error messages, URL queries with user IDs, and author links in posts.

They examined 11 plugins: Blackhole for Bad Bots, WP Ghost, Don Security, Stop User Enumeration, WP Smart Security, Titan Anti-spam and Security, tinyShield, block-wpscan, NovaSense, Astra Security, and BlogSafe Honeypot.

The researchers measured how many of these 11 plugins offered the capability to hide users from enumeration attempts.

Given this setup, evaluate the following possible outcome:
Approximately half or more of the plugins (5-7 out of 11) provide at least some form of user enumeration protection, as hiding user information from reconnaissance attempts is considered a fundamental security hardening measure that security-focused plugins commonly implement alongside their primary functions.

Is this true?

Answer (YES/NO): NO